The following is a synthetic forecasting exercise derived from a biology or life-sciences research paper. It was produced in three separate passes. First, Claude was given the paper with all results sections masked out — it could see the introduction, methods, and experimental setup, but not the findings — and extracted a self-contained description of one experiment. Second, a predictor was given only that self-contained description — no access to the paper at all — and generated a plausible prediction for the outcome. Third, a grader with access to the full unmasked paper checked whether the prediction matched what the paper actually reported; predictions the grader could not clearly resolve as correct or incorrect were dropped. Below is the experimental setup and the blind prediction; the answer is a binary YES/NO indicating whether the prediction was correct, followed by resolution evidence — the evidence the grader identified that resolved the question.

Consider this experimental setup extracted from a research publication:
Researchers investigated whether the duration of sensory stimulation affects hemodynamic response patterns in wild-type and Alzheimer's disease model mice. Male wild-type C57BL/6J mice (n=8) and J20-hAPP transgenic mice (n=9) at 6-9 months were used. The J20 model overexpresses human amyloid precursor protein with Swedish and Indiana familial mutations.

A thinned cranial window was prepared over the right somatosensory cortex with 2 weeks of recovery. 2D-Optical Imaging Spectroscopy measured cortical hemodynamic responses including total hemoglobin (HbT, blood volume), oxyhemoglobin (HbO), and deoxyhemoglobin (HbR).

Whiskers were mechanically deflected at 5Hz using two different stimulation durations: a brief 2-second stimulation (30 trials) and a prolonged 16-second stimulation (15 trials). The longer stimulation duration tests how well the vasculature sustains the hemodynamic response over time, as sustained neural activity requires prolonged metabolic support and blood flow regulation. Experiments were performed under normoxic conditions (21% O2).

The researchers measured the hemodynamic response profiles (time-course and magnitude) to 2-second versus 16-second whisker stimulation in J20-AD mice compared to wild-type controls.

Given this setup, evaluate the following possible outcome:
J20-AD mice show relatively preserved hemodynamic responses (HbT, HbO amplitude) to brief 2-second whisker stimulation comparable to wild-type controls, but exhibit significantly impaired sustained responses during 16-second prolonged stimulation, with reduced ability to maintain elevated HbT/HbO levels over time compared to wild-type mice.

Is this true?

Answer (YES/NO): NO